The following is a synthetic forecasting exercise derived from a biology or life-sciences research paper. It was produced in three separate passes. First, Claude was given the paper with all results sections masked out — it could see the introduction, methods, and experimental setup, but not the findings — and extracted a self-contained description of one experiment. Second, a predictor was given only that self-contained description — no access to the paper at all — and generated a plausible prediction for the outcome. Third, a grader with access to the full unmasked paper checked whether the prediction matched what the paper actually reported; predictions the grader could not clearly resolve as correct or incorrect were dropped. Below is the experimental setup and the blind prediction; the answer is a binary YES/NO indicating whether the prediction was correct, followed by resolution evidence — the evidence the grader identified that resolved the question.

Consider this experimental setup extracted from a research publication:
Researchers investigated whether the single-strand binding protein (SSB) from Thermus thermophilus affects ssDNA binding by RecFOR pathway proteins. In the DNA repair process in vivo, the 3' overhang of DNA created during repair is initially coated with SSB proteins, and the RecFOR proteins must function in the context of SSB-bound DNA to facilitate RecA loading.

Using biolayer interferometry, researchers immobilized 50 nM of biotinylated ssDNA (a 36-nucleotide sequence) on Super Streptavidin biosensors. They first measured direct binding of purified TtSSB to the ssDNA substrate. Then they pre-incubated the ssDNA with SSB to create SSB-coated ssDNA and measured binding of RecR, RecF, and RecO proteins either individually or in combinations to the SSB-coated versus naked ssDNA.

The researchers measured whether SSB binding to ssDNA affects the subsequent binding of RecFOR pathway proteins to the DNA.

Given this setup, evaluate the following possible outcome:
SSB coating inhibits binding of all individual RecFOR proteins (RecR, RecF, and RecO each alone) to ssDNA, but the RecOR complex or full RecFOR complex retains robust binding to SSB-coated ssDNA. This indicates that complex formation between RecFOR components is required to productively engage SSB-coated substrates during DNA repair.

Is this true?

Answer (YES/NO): NO